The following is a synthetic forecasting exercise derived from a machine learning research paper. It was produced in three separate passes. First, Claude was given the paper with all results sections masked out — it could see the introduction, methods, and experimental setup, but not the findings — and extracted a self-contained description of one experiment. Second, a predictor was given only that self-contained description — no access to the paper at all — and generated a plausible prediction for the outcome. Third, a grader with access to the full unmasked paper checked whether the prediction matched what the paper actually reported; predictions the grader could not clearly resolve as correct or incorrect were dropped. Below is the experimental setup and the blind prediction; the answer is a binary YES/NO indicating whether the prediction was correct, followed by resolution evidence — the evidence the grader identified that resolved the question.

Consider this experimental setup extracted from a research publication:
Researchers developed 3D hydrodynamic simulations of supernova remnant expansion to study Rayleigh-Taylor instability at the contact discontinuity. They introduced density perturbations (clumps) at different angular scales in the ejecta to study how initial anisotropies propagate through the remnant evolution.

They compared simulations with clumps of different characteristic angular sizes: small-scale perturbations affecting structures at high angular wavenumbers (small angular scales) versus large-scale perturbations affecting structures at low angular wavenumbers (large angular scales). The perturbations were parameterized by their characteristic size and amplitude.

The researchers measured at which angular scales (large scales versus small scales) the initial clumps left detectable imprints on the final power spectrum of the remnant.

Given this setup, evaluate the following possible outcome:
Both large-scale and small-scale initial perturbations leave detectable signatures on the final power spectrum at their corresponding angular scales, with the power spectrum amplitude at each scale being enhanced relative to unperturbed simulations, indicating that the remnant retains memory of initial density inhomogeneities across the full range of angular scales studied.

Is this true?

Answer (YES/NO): NO